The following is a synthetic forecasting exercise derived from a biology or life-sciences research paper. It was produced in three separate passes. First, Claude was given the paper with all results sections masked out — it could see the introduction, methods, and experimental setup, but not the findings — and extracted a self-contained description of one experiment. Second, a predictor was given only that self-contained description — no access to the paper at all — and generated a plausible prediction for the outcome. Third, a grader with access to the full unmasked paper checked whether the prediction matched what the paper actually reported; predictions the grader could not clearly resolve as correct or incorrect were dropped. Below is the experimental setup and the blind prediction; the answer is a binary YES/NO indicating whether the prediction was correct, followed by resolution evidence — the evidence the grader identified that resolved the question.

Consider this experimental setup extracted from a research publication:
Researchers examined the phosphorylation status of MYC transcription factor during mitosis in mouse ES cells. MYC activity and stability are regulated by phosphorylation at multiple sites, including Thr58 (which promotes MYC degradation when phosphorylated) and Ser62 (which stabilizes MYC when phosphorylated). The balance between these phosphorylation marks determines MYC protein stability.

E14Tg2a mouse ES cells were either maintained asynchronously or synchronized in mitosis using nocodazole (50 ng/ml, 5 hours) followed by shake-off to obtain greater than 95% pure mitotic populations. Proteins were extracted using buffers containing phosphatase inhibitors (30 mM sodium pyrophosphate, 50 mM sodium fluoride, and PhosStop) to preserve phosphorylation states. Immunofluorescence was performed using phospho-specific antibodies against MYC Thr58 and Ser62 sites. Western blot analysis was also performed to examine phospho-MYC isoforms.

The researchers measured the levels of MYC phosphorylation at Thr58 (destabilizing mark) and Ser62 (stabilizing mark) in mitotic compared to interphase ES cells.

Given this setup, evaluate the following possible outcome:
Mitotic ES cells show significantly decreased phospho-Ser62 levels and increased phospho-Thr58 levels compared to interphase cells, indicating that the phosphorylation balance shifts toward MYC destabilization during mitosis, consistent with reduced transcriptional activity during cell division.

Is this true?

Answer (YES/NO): NO